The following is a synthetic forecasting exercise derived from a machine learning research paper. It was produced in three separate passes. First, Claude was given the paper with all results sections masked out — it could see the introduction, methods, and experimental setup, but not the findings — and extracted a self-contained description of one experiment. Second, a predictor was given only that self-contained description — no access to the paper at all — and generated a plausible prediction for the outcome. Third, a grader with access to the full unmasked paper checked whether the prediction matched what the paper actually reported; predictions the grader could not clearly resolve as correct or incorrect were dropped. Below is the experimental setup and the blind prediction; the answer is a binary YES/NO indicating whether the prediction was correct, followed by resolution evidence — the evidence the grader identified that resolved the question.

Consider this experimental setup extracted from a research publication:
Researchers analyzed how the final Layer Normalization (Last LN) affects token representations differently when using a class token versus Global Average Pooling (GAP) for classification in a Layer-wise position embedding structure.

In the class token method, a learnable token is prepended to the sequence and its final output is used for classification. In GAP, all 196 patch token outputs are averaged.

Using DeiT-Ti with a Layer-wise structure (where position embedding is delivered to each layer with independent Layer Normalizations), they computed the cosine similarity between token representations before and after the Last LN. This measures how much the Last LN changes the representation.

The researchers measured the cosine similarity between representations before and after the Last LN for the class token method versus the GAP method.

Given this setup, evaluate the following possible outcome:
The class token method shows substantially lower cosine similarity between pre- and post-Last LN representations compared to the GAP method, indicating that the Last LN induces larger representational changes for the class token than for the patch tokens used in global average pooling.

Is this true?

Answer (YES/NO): NO